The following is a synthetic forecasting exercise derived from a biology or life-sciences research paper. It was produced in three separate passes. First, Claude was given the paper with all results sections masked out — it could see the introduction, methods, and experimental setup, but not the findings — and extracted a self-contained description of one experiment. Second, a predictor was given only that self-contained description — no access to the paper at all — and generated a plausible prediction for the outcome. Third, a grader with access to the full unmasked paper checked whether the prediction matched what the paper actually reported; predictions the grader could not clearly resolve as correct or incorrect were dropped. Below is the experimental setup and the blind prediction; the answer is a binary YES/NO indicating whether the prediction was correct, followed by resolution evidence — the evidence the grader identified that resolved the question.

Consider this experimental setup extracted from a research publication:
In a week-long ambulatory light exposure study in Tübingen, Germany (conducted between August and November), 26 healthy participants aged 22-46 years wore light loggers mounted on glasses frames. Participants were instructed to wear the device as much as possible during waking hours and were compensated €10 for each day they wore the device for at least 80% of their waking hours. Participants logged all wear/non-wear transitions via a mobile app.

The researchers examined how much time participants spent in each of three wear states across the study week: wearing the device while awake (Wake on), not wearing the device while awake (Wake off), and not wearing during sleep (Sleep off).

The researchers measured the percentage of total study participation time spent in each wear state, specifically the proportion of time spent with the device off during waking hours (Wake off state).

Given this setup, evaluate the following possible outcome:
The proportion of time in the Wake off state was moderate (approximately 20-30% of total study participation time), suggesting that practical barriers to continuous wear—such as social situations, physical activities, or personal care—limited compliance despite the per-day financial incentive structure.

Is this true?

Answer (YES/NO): NO